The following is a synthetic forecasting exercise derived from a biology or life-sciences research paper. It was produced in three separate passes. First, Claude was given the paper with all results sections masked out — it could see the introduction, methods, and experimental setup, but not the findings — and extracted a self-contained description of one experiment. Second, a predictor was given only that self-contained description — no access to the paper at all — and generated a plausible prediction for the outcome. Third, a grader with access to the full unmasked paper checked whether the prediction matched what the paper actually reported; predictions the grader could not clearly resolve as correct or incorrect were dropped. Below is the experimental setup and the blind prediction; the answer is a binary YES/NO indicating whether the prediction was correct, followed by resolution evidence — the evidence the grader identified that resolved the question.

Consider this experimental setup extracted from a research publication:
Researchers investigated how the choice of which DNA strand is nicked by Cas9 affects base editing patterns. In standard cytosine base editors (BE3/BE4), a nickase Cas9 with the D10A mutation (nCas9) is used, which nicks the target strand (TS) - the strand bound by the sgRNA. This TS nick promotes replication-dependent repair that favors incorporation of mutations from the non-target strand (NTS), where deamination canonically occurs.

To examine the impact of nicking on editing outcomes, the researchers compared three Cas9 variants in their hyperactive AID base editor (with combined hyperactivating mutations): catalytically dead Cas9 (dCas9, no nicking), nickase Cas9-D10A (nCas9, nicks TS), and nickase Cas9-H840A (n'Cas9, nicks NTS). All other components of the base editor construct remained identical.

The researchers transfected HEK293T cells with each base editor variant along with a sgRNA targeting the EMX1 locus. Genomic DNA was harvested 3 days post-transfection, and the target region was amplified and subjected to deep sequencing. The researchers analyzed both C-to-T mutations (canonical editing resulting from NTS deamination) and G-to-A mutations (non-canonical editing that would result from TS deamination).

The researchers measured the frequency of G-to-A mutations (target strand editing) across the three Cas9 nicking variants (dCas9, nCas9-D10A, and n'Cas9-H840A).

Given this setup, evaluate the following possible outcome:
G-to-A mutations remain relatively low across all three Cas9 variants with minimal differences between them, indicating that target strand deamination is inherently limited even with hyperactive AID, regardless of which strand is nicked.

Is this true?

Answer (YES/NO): NO